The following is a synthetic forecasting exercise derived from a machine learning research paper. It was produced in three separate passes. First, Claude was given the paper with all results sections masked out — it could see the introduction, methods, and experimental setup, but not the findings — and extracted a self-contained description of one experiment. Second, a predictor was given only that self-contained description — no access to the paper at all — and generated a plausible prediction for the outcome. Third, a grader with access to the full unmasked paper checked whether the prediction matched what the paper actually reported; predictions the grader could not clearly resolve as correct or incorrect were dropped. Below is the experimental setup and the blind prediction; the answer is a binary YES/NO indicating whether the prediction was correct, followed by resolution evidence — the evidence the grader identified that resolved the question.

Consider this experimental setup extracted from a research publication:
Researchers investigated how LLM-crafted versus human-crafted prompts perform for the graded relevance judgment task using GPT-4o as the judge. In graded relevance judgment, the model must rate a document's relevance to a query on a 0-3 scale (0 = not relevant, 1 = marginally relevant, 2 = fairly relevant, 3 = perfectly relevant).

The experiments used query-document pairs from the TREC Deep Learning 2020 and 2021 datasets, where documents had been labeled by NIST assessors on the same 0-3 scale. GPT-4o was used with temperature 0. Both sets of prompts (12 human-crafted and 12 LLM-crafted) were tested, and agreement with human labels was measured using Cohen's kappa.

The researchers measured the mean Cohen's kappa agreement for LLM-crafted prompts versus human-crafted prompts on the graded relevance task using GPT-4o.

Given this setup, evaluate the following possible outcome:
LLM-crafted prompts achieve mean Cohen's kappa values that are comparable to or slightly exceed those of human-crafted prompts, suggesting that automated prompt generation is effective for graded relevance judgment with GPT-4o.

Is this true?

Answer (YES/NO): YES